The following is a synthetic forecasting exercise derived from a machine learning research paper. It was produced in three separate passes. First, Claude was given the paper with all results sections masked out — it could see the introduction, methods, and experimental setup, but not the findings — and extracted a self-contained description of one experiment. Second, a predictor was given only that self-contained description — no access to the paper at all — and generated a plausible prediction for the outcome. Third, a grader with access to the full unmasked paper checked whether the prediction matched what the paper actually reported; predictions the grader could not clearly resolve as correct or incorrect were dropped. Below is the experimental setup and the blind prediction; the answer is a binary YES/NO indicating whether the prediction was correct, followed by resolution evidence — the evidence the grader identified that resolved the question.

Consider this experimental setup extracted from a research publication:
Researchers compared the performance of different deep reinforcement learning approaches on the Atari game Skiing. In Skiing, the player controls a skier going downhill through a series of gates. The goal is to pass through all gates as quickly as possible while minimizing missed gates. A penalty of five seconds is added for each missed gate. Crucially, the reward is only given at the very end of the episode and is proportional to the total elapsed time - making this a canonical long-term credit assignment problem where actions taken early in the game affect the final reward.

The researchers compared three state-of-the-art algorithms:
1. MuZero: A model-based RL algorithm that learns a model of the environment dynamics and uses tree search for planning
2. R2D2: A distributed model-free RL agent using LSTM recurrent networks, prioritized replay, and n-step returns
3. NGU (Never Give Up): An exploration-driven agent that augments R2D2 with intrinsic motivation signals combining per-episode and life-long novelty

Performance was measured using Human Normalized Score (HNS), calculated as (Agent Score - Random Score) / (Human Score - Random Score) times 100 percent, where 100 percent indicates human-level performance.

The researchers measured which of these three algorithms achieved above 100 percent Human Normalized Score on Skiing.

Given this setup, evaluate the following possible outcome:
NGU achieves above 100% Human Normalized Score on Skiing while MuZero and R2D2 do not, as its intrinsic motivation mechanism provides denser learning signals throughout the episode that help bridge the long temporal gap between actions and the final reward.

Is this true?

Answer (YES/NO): NO